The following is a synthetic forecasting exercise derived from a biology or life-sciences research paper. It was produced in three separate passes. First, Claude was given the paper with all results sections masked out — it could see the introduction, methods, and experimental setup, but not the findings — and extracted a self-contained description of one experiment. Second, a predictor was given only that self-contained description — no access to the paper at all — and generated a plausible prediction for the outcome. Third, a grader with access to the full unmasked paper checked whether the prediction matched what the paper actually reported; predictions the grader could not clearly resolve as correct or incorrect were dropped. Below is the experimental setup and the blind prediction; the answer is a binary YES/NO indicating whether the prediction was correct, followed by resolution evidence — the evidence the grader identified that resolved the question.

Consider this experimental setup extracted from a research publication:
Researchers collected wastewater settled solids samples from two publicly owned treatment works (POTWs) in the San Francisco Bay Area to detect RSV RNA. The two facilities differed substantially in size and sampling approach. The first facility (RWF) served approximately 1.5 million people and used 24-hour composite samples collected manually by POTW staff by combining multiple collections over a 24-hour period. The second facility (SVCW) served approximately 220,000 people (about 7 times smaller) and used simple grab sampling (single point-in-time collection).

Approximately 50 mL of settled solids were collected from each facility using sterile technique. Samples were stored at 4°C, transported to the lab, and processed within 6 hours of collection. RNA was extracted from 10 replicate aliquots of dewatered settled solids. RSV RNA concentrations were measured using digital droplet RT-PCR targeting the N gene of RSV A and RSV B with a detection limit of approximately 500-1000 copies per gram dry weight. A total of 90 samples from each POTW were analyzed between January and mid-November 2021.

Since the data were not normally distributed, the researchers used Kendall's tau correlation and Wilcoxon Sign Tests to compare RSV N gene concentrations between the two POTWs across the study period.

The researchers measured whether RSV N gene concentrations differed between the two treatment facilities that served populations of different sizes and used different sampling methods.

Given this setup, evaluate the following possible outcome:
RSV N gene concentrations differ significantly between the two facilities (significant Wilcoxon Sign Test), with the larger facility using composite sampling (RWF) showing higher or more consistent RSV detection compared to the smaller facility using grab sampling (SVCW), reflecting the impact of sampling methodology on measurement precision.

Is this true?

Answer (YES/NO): NO